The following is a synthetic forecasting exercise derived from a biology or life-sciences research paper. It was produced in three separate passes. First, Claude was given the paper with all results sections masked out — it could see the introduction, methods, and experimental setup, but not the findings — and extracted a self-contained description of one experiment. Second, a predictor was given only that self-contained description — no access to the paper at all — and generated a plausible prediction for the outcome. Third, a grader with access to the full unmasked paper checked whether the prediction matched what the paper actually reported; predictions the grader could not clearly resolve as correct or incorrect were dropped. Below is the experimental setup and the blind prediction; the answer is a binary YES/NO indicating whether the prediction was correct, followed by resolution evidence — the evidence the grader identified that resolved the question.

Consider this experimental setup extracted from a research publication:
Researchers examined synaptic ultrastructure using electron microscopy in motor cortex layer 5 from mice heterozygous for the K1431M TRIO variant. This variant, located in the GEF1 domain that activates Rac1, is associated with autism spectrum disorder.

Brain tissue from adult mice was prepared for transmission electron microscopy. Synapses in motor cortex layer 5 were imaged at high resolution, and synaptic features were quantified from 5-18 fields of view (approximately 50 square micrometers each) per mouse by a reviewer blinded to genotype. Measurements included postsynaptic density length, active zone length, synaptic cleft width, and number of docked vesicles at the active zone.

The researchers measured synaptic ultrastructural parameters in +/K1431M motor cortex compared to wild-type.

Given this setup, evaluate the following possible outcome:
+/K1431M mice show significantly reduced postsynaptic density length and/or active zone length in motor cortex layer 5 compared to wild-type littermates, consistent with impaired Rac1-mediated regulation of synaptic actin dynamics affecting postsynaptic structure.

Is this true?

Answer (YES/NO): NO